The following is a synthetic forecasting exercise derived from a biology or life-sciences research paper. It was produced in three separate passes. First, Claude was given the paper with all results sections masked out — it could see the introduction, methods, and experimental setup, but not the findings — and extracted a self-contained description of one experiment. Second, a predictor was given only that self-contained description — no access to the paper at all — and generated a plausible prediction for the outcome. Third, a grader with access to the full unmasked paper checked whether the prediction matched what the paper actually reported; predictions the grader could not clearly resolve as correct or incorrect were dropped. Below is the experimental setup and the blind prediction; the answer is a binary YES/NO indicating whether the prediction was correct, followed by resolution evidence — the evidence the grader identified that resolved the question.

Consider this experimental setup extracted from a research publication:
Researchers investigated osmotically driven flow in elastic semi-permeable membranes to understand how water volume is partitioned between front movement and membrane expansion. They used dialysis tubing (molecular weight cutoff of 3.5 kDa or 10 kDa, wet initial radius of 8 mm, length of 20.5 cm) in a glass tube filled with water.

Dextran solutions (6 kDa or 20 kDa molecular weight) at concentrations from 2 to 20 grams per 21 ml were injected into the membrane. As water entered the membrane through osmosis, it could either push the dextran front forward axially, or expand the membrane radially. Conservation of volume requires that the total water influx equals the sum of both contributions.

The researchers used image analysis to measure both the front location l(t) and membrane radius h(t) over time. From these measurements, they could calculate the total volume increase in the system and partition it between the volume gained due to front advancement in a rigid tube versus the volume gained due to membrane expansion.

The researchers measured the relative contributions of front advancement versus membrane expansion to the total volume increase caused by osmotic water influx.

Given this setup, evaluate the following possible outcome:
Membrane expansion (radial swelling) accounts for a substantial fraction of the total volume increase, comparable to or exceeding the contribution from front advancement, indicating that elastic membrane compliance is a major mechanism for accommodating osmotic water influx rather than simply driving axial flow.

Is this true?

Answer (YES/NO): YES